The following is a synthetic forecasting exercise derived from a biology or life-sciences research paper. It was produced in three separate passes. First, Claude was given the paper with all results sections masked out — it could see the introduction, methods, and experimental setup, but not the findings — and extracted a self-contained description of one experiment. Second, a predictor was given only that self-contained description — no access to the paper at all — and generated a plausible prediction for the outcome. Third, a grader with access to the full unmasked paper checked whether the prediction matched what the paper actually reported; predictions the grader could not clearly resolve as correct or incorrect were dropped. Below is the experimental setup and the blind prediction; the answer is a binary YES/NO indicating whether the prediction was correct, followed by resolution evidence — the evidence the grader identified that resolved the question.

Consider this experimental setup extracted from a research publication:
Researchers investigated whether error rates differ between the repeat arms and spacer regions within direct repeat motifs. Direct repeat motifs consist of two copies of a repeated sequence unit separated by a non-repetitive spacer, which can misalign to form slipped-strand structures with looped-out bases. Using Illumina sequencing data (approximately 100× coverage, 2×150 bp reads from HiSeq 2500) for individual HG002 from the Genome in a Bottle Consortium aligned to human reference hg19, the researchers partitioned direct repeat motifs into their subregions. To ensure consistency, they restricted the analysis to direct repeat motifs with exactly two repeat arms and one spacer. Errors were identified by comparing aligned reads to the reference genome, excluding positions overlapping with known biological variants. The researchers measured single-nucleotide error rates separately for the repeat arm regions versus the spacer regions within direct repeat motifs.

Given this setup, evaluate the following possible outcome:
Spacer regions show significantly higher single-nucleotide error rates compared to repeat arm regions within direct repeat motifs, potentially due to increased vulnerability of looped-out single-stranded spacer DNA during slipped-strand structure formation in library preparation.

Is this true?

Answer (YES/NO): YES